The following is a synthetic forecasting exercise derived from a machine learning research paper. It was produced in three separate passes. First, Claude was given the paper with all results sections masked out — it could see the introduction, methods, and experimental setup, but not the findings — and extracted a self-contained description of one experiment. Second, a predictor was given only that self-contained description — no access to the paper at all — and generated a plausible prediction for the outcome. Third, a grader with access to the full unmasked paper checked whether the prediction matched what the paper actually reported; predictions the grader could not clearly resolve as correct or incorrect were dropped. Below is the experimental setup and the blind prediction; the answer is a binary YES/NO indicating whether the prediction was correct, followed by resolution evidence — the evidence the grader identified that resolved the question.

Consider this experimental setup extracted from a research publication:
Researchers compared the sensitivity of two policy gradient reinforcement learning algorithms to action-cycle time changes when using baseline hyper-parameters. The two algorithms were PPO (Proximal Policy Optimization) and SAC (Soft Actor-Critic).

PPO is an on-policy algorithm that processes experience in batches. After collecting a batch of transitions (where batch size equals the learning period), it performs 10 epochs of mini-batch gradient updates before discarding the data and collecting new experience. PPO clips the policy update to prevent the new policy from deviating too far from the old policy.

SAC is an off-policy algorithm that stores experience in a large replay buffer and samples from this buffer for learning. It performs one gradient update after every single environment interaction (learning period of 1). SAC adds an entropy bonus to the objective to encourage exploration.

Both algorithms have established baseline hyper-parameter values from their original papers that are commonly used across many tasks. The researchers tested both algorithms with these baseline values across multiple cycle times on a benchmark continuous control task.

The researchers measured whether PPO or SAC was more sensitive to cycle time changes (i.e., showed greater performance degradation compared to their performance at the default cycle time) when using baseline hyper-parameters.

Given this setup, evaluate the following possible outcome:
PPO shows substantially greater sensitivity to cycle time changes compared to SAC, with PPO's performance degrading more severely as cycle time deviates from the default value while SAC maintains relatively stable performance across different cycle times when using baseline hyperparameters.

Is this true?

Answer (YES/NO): YES